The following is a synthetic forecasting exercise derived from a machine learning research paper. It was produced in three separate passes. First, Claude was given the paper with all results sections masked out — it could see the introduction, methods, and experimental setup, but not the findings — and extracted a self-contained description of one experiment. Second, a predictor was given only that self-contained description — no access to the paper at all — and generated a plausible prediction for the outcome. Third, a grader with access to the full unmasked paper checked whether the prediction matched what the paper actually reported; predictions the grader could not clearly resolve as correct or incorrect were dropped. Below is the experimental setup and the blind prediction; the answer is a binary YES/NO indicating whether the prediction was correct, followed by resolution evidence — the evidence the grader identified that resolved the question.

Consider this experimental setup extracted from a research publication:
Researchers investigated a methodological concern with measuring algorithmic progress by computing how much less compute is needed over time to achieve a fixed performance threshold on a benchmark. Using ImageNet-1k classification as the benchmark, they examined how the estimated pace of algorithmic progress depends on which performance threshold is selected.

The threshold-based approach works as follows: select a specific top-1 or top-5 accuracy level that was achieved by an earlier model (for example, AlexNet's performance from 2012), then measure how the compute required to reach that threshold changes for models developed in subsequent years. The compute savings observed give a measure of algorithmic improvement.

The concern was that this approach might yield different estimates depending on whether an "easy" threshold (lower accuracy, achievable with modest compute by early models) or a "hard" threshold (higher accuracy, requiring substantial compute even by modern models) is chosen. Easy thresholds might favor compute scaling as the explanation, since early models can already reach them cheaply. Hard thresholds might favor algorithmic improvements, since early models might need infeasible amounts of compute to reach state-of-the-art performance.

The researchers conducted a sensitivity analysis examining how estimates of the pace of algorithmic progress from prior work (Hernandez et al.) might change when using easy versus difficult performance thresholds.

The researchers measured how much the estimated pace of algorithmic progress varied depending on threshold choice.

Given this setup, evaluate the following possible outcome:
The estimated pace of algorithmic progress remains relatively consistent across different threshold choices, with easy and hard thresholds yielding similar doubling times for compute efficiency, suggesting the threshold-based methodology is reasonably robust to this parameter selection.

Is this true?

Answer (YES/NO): NO